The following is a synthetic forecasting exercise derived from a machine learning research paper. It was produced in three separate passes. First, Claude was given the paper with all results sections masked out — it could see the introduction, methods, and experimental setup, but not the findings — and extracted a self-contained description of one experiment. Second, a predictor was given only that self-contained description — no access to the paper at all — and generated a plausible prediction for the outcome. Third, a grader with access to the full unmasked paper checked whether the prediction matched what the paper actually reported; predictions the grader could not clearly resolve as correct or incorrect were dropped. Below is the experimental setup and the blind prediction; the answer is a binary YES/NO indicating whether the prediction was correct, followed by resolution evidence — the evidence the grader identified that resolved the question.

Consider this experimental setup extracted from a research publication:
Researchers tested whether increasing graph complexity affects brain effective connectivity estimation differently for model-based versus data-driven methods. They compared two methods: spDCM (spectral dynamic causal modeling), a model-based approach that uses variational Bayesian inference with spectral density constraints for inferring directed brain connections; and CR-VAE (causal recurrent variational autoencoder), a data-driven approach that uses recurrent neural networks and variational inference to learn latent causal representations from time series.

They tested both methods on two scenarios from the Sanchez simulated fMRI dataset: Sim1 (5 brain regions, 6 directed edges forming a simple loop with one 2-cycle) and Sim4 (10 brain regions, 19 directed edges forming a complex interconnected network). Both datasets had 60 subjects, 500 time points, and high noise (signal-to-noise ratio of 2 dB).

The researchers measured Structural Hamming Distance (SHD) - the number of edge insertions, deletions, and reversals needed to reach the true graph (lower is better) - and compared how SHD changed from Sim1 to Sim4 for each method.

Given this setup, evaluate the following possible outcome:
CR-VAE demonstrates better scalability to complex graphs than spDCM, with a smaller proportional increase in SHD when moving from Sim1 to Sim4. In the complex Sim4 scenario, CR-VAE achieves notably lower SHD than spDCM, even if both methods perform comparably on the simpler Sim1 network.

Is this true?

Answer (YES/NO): YES